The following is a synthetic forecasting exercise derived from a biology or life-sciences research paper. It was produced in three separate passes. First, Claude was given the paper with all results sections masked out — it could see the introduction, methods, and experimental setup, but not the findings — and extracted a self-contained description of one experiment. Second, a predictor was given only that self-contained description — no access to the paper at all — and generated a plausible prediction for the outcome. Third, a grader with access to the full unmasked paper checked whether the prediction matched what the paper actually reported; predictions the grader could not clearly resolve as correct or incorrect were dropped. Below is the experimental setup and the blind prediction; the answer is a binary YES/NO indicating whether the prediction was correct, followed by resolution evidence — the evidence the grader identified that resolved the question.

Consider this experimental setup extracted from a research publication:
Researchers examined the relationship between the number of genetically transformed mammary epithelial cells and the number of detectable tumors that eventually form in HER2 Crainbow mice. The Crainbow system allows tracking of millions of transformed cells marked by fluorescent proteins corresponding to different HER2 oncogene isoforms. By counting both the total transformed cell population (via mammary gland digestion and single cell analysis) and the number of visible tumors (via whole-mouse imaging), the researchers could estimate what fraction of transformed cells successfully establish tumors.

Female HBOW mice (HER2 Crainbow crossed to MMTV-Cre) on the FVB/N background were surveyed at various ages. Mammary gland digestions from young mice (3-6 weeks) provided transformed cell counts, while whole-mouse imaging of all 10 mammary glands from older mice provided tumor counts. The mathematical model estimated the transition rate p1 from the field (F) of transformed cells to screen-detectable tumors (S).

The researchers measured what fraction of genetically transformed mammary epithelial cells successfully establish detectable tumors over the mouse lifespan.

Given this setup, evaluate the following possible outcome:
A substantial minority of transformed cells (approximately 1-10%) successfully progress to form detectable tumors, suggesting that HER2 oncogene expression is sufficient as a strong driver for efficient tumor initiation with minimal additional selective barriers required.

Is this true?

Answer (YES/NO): NO